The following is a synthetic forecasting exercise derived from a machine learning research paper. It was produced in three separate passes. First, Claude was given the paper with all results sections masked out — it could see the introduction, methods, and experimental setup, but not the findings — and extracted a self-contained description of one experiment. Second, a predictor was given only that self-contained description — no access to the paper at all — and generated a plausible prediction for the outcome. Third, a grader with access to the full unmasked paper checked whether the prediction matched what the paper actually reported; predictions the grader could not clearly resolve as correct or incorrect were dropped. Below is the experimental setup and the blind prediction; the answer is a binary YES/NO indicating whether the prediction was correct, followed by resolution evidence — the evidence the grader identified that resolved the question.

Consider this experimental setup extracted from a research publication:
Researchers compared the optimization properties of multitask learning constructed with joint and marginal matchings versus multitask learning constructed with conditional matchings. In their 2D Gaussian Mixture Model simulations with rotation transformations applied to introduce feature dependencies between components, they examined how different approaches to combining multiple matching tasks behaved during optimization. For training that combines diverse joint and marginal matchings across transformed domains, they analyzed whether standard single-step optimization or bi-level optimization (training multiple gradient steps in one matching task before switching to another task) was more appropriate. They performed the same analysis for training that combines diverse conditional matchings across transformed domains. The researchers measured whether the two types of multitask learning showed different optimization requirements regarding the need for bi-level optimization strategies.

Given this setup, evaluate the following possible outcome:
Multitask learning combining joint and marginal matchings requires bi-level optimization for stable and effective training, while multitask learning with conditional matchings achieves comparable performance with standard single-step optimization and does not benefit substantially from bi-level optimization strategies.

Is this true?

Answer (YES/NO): NO